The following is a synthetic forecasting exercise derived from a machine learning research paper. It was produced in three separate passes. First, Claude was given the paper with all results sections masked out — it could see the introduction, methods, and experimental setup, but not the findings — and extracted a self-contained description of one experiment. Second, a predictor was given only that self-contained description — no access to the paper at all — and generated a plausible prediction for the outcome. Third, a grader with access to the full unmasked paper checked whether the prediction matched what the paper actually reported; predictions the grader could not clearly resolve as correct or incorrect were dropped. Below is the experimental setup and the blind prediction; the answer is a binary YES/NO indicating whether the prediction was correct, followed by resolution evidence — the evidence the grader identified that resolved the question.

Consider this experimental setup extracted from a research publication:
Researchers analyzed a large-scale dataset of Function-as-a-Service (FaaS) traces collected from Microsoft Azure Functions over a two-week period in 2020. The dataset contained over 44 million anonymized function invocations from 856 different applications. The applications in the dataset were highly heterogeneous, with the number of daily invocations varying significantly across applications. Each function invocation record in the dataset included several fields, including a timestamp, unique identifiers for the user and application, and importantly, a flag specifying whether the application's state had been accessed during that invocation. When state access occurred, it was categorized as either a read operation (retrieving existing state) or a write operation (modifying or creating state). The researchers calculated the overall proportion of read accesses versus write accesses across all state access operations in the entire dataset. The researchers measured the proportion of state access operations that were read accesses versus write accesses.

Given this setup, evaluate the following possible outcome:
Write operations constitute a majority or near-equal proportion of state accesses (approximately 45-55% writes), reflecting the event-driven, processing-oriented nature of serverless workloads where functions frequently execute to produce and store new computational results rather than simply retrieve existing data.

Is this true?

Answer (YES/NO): NO